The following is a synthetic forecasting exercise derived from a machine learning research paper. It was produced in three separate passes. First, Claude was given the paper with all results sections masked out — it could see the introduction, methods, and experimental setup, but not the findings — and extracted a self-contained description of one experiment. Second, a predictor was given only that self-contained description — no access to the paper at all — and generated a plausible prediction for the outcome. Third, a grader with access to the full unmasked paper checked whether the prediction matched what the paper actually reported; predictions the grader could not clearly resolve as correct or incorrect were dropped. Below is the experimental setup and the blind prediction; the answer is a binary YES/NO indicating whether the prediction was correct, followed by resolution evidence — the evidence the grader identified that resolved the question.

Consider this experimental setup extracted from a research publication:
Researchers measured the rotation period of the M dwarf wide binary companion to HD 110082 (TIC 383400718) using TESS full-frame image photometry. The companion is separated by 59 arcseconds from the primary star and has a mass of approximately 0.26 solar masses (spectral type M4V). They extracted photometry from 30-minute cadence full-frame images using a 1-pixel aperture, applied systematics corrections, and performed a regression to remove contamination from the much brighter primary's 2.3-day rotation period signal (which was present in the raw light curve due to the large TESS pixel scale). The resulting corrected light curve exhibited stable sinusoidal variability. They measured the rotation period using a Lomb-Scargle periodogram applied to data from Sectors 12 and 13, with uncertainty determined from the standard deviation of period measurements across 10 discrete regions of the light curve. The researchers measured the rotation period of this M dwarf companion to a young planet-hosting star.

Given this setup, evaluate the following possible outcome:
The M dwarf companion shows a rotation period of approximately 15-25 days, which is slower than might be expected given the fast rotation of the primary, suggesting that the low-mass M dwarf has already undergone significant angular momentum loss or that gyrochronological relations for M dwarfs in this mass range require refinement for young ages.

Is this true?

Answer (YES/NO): NO